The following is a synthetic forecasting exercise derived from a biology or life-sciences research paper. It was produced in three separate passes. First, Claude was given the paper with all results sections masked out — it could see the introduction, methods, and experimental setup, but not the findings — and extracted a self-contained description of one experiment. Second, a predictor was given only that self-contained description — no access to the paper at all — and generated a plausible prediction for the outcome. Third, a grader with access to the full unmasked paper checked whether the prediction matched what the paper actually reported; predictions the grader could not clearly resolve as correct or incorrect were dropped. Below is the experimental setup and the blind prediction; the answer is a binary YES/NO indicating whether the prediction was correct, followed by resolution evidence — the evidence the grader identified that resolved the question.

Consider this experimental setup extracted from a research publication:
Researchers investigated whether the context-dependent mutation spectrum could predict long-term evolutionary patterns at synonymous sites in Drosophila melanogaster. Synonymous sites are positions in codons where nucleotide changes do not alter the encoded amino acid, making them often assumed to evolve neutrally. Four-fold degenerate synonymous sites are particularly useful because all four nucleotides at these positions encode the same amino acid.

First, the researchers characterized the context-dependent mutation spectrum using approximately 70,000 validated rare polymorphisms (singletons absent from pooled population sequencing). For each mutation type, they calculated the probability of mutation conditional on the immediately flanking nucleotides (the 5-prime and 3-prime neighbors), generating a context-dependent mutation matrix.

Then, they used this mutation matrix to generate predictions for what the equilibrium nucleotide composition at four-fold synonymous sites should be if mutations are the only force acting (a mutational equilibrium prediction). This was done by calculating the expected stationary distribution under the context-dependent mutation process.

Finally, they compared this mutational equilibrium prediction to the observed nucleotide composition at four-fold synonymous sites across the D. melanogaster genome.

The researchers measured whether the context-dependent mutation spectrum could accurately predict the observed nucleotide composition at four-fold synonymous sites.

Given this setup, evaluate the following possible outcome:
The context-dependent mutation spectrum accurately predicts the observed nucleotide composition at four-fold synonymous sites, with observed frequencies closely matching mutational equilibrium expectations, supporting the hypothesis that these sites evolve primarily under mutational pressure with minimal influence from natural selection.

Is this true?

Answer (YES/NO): NO